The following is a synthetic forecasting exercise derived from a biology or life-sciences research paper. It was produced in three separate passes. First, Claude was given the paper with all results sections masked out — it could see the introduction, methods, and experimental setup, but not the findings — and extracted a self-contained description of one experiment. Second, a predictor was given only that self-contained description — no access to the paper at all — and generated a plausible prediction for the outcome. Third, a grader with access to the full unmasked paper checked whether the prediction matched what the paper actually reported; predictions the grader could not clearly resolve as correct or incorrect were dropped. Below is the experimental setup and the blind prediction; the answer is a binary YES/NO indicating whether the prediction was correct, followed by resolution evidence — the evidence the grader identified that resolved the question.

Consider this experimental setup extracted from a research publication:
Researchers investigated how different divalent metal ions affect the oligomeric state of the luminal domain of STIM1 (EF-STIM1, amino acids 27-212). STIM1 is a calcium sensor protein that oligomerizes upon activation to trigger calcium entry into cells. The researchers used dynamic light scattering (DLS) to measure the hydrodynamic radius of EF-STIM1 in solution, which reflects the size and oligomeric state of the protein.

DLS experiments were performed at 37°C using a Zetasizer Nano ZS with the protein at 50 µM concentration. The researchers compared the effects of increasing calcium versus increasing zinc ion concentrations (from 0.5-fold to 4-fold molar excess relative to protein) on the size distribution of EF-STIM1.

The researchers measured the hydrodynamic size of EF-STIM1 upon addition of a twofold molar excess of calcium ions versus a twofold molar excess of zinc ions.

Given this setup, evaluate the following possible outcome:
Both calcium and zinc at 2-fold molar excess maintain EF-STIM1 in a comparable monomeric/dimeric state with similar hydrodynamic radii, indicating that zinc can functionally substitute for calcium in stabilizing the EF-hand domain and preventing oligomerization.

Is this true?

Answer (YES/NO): NO